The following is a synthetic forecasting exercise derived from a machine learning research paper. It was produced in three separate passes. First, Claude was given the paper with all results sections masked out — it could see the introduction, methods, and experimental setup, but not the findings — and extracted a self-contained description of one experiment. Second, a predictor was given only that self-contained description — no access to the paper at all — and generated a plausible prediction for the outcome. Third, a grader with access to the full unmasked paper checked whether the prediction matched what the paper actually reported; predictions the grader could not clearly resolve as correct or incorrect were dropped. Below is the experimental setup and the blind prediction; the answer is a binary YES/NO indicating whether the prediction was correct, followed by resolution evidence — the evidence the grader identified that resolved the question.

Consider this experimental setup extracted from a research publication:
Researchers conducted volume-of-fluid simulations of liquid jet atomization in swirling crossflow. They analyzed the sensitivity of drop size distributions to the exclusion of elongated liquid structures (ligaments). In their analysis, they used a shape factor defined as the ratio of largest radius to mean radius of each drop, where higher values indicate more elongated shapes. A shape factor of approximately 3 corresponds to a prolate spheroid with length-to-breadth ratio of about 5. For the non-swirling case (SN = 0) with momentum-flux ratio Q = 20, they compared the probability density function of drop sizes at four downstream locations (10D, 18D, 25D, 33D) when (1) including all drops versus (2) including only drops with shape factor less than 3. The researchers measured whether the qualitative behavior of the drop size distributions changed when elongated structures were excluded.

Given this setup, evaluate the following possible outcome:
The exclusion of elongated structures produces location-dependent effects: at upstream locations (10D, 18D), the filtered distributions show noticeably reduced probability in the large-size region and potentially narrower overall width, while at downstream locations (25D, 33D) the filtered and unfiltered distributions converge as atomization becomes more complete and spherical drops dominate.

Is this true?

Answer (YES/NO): NO